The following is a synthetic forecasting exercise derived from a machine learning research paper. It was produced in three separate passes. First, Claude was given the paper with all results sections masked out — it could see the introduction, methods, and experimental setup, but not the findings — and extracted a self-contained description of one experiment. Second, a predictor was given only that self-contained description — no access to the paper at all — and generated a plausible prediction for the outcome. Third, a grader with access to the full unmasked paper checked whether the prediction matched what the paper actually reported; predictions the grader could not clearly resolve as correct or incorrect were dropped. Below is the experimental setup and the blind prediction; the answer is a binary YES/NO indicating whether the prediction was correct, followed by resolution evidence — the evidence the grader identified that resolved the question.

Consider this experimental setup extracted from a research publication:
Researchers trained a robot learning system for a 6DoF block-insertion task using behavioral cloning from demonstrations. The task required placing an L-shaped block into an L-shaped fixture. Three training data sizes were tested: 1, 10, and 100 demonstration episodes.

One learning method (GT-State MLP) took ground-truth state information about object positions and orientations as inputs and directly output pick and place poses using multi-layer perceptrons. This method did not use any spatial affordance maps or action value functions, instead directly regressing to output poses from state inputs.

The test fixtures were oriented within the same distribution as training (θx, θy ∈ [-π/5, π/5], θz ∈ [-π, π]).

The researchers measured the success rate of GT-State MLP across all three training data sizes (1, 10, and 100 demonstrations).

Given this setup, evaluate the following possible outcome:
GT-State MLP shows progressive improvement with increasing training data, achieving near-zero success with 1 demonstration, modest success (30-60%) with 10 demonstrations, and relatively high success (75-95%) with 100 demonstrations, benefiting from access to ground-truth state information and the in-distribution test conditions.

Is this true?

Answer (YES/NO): NO